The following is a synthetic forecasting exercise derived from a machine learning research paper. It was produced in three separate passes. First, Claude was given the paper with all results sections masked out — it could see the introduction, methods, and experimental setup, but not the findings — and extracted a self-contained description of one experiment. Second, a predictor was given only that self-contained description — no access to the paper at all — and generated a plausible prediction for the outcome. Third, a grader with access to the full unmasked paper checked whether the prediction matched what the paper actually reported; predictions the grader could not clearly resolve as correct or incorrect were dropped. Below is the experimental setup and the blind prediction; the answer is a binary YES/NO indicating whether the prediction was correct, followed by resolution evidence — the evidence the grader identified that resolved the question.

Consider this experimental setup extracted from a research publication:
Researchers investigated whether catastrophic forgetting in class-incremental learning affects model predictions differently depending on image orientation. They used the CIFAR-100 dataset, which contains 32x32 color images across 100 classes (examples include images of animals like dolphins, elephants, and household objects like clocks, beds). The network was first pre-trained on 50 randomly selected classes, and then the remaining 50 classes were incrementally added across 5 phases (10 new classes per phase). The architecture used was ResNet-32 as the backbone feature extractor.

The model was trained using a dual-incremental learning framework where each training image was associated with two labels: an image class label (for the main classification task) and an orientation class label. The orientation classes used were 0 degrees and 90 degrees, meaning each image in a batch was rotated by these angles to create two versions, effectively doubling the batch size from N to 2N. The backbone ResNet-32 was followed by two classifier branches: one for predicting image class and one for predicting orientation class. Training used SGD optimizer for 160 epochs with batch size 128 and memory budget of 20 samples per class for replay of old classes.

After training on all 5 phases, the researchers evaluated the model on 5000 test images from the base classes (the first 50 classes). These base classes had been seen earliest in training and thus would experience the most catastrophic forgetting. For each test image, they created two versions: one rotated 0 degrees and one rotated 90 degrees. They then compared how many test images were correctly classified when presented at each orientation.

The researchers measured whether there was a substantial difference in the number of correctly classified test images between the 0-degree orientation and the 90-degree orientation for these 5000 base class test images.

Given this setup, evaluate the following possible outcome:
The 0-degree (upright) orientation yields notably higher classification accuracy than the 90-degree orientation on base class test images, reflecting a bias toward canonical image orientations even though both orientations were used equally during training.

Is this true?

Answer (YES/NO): NO